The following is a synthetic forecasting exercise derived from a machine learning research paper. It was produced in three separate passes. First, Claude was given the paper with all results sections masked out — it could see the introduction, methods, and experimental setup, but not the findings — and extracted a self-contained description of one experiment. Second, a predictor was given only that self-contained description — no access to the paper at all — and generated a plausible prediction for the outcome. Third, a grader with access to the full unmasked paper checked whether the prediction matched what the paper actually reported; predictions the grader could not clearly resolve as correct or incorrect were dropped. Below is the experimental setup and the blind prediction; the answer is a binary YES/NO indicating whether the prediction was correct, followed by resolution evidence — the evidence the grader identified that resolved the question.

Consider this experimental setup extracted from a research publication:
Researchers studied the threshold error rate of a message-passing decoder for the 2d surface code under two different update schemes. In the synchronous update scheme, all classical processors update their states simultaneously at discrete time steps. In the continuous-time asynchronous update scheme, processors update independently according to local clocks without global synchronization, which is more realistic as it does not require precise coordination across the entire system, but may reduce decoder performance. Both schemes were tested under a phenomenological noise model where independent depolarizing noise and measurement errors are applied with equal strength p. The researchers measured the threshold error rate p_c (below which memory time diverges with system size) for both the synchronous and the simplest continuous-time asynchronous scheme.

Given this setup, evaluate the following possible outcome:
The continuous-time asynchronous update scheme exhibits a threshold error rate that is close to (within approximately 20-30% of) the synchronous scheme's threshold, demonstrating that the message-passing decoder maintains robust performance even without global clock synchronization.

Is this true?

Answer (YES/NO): NO